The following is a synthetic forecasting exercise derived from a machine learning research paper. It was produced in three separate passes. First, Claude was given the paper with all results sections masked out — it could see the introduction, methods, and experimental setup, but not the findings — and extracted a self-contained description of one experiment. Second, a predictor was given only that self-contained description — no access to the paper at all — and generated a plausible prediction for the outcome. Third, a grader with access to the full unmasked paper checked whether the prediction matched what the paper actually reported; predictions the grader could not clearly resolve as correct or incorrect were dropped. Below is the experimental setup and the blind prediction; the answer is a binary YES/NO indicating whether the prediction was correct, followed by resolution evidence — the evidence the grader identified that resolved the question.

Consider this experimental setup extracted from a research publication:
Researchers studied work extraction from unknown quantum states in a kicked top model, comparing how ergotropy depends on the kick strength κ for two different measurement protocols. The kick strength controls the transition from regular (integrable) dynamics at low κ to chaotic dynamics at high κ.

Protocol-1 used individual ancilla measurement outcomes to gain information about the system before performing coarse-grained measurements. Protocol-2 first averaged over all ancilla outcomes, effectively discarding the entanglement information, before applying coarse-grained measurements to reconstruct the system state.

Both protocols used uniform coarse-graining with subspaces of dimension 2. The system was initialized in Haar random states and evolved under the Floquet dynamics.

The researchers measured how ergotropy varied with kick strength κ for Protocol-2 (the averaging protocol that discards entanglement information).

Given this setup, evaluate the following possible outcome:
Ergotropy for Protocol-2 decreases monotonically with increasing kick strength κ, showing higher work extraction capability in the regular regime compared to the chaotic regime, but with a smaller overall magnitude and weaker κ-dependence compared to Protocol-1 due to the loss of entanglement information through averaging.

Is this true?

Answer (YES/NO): YES